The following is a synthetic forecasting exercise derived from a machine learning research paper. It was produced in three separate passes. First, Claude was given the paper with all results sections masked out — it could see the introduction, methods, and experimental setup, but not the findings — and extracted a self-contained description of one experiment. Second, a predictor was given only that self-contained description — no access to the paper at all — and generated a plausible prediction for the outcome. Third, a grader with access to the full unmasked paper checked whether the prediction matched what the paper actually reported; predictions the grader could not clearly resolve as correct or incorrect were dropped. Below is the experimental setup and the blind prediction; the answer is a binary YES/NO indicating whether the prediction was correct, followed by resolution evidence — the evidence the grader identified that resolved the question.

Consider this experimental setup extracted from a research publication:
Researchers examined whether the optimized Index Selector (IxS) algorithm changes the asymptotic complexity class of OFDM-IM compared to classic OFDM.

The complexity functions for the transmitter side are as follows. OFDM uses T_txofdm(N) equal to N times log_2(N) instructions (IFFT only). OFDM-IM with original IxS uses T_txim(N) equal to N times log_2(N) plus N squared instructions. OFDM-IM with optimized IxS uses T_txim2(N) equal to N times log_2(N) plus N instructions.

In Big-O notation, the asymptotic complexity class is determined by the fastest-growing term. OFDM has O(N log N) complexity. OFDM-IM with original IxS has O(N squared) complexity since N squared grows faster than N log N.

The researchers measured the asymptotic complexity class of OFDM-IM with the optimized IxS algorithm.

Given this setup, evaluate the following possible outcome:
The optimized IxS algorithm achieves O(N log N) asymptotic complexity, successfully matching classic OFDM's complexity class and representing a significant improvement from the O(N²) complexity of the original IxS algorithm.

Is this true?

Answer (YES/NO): YES